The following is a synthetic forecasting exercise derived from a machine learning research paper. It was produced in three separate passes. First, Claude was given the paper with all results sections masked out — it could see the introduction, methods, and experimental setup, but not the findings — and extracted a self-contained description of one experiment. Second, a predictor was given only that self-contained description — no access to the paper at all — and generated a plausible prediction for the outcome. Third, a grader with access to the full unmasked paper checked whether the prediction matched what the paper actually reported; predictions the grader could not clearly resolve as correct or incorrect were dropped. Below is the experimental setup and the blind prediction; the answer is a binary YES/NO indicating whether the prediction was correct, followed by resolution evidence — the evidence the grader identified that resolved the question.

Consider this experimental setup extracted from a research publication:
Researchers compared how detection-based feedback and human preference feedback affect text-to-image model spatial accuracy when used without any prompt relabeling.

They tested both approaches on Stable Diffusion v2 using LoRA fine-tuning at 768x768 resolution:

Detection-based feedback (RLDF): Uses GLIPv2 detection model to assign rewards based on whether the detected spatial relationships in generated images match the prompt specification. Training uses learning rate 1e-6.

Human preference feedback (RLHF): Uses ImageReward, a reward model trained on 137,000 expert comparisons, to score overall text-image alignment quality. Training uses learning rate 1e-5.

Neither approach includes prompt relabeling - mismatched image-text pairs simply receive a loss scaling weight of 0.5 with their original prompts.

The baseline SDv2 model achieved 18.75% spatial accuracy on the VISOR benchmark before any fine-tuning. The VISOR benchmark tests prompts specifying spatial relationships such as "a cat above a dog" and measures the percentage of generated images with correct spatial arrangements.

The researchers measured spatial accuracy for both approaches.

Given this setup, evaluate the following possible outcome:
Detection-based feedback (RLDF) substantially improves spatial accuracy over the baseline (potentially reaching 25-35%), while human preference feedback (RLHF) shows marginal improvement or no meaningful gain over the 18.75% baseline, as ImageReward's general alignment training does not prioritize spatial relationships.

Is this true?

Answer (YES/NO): NO